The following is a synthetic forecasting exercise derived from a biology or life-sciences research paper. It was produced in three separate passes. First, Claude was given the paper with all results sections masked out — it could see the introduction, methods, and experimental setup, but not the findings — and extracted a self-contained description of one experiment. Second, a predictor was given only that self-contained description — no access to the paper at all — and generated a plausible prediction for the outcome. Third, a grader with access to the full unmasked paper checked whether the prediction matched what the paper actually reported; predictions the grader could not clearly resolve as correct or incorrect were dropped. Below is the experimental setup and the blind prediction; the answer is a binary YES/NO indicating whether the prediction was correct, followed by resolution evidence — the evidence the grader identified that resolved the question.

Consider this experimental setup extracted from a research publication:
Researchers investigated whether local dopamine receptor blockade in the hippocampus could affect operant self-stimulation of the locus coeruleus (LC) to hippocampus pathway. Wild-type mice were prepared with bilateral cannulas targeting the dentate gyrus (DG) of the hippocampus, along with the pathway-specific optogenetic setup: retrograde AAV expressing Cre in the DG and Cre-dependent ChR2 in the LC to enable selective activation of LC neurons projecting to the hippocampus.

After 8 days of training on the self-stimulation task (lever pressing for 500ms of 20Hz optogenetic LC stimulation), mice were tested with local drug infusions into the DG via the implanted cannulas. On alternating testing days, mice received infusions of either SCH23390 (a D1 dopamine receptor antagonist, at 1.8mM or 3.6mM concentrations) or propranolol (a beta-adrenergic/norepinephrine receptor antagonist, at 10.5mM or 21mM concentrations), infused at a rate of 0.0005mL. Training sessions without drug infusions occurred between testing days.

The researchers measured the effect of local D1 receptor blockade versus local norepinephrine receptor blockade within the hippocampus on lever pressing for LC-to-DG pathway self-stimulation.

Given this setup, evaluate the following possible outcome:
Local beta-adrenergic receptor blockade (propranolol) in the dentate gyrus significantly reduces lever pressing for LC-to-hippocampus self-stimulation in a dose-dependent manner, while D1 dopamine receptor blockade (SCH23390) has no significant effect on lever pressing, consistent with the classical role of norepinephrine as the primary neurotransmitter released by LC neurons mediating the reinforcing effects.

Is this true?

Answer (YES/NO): NO